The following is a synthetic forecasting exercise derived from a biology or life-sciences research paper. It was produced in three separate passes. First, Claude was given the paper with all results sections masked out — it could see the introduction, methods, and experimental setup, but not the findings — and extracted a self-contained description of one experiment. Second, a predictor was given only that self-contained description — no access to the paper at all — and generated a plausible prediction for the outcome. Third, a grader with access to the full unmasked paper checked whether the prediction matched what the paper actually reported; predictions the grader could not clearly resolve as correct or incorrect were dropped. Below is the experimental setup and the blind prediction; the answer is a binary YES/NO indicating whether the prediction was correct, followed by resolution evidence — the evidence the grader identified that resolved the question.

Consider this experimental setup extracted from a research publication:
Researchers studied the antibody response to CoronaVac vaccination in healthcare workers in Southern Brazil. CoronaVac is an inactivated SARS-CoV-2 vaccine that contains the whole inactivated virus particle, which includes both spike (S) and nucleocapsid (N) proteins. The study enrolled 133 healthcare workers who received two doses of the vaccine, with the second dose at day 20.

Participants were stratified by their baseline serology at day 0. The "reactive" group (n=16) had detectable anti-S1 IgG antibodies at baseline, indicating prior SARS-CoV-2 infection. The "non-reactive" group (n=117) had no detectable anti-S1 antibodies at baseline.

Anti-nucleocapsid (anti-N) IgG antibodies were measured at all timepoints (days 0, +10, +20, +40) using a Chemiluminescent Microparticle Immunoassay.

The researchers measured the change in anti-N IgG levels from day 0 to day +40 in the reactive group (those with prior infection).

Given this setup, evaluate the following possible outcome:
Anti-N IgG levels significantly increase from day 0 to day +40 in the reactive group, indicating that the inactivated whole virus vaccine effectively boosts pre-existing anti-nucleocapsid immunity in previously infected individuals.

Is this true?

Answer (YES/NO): NO